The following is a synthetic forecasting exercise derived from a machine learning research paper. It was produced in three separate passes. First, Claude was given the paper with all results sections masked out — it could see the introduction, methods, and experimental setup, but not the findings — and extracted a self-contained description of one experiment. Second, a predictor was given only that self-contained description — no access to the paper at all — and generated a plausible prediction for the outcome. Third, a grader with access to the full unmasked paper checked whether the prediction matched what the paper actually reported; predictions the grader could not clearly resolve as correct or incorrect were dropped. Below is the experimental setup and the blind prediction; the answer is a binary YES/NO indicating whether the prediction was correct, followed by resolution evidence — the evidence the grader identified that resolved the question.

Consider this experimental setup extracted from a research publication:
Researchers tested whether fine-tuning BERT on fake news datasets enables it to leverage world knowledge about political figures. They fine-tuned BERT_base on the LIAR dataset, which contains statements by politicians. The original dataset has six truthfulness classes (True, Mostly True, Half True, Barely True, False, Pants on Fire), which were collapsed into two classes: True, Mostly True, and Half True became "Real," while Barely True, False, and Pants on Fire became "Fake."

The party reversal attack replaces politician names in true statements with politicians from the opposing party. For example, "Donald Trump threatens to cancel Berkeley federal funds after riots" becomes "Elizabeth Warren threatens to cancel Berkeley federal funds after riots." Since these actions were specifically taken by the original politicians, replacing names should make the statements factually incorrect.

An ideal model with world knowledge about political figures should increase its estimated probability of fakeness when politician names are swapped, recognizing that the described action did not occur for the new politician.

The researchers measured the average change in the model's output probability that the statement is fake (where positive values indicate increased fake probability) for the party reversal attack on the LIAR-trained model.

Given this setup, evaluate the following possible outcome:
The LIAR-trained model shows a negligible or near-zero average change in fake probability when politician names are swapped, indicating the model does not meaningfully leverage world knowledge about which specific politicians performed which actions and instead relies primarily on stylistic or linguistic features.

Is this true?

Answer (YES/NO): NO